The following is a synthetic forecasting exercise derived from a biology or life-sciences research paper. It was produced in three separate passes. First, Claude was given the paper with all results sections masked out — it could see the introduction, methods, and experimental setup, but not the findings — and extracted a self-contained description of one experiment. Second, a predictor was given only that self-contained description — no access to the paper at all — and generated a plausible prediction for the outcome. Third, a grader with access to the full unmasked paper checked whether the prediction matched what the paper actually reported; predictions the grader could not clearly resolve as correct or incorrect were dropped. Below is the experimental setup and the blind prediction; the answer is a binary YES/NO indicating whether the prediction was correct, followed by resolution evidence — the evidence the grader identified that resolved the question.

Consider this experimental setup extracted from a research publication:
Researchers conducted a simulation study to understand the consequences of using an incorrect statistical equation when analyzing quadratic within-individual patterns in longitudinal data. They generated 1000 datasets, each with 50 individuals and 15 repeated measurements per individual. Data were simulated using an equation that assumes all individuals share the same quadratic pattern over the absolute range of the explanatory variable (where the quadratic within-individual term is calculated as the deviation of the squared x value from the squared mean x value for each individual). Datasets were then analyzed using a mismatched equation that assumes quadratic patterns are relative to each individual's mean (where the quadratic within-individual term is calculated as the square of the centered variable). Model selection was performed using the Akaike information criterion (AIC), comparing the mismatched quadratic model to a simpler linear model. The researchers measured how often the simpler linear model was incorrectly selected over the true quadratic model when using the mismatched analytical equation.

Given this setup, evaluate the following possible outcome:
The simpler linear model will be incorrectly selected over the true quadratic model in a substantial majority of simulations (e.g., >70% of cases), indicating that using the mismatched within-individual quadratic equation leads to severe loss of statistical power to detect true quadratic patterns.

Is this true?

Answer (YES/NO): NO